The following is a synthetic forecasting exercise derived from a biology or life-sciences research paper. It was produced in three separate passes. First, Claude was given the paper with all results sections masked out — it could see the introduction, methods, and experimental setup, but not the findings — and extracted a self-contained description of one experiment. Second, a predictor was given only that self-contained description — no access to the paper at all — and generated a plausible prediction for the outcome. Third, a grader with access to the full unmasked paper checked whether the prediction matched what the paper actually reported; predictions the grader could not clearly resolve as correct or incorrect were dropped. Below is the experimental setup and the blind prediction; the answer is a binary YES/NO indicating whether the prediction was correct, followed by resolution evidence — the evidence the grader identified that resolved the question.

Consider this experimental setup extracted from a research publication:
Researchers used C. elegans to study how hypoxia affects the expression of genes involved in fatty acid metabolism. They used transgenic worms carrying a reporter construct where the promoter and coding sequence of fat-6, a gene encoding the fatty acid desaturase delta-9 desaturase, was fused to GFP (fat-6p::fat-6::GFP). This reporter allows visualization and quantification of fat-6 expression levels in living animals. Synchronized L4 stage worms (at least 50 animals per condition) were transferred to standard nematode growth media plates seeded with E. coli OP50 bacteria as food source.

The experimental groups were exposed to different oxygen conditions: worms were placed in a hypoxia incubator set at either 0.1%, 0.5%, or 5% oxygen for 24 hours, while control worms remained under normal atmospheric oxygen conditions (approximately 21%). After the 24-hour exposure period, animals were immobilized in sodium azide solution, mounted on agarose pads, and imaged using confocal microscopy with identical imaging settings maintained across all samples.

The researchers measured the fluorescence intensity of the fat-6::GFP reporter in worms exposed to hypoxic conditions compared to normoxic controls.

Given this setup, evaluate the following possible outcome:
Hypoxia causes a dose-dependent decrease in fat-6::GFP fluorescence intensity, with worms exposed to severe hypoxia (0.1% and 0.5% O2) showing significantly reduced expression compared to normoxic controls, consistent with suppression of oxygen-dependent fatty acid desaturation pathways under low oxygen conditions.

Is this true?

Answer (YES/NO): YES